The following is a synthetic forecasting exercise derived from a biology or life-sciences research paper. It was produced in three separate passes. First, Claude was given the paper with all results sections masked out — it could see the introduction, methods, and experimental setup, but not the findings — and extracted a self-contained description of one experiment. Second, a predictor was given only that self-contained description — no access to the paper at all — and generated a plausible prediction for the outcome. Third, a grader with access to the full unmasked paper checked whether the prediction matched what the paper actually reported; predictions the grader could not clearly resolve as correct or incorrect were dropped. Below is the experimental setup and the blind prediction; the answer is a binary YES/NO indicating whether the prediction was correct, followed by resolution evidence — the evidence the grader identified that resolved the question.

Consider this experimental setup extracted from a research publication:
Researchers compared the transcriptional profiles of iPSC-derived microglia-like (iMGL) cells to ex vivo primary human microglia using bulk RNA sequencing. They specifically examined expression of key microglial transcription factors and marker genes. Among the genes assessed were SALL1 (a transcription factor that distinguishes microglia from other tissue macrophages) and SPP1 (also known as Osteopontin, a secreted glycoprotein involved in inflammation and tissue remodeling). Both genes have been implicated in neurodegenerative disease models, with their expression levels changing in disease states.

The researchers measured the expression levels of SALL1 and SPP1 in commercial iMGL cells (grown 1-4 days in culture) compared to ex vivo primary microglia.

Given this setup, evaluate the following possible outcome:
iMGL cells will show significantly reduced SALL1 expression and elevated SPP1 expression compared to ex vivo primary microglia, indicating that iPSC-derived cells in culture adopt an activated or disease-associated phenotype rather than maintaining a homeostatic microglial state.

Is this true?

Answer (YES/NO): NO